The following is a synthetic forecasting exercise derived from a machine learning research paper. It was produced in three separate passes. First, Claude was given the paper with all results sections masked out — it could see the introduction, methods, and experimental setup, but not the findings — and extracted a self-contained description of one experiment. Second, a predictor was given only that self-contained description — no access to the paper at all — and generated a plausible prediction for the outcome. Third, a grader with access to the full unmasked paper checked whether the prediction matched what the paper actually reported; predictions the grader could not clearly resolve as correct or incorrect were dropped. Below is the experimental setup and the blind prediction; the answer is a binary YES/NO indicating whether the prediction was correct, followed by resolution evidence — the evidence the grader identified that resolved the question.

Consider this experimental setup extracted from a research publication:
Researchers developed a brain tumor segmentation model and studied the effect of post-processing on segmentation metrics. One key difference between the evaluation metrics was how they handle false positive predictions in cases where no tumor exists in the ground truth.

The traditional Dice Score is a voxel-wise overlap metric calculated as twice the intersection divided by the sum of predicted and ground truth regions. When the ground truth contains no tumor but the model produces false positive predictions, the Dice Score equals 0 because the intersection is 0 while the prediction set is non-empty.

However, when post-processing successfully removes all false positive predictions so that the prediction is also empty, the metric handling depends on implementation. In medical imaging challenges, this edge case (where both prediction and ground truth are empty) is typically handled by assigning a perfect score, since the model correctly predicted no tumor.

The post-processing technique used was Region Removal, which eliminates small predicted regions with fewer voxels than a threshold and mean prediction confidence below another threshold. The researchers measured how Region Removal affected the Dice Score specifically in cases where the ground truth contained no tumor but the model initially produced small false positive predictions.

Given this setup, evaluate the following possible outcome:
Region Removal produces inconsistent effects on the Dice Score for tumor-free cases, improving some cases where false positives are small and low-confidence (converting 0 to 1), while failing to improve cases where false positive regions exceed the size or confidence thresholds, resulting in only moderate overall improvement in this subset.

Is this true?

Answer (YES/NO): NO